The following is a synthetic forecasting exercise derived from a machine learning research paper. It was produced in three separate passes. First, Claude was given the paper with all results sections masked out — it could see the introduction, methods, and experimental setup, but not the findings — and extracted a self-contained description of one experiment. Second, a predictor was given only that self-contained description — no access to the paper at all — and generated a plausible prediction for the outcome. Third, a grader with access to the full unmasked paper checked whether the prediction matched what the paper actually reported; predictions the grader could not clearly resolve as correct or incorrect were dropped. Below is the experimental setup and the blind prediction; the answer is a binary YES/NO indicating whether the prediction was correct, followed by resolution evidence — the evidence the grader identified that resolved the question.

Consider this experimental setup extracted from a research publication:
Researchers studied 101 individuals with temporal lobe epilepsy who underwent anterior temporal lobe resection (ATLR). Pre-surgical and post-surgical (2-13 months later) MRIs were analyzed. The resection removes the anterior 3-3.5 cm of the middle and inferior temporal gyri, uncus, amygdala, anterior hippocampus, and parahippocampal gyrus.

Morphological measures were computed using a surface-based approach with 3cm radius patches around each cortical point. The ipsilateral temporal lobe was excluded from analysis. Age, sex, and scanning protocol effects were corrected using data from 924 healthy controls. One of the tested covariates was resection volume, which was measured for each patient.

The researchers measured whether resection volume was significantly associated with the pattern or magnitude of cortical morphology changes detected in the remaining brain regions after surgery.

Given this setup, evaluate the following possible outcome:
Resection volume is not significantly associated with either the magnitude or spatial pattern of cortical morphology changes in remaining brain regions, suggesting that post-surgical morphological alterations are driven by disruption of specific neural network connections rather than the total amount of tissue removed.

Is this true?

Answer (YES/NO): YES